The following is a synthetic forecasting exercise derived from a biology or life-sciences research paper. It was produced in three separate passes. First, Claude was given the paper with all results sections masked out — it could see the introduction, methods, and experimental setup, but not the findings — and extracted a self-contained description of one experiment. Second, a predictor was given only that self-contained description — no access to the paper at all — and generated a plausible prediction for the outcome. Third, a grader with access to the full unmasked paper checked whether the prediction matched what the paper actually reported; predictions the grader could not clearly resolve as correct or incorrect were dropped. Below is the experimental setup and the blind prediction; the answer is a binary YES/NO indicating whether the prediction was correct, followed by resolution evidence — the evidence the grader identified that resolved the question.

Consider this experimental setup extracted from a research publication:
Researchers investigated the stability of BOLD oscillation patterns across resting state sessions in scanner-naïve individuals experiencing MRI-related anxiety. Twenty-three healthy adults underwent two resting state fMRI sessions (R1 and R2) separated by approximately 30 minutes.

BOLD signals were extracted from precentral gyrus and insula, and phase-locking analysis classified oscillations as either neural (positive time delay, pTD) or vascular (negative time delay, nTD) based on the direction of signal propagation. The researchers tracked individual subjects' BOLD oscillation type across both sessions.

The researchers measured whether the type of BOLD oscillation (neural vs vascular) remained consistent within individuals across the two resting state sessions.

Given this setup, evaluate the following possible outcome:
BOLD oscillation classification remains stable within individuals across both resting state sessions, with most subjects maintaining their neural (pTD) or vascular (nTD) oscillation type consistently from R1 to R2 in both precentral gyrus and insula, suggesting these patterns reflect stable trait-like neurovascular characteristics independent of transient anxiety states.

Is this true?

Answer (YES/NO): NO